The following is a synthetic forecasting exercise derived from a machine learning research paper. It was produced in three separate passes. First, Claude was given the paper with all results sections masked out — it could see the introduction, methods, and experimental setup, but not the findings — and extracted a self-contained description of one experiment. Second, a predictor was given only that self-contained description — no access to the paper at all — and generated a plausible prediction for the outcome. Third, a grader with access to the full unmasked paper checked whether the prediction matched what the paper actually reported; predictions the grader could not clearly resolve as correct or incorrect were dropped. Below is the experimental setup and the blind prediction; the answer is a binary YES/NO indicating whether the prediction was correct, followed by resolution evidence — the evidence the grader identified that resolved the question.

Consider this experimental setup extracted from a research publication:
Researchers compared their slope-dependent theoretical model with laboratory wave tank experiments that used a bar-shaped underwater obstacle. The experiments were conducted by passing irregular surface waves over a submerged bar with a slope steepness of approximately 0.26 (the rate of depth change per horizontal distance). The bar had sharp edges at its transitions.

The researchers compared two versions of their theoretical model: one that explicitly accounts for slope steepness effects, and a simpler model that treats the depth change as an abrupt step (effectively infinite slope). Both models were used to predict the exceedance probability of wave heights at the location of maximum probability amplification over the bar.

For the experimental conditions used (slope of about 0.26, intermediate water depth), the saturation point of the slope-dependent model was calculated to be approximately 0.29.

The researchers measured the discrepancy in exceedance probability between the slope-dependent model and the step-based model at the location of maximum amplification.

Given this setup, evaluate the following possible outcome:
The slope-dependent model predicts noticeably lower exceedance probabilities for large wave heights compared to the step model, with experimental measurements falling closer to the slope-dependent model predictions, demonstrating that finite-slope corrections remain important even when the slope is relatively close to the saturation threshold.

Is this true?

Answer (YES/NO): NO